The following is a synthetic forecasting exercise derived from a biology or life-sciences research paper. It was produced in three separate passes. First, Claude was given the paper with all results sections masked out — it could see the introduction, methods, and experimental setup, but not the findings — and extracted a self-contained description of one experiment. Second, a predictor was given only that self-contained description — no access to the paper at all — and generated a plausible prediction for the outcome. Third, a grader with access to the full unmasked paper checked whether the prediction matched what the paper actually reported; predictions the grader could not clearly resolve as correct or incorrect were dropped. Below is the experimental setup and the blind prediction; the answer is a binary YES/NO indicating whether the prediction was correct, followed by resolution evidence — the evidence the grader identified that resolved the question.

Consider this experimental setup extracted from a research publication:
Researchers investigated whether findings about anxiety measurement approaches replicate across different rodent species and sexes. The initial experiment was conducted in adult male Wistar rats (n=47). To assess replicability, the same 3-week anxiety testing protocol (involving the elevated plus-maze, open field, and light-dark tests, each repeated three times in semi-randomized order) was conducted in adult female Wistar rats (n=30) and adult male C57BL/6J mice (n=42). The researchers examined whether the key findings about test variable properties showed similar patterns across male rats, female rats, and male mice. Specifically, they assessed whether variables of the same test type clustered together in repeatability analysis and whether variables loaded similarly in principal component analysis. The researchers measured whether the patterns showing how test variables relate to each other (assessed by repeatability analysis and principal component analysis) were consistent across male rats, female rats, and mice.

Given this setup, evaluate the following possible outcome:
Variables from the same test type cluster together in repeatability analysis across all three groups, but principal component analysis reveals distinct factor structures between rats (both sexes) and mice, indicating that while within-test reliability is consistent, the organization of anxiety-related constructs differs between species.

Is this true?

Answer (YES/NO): NO